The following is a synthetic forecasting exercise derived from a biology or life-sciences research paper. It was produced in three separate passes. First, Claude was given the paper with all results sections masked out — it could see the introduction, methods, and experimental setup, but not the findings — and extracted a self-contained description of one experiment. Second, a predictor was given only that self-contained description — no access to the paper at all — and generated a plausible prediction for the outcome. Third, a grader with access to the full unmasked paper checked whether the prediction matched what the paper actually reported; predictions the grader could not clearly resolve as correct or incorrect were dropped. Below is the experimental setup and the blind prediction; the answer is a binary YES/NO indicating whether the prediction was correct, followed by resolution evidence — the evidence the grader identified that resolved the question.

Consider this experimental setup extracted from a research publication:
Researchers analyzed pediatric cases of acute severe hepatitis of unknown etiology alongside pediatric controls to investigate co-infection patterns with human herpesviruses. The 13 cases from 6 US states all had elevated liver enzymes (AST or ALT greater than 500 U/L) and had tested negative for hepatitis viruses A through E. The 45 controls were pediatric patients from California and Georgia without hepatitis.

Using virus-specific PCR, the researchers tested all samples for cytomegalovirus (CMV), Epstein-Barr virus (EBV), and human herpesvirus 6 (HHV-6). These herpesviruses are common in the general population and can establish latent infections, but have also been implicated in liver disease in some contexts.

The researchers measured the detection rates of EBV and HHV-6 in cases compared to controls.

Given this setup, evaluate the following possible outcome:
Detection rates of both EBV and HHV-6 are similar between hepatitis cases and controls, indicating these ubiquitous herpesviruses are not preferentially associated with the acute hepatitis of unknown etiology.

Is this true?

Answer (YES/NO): NO